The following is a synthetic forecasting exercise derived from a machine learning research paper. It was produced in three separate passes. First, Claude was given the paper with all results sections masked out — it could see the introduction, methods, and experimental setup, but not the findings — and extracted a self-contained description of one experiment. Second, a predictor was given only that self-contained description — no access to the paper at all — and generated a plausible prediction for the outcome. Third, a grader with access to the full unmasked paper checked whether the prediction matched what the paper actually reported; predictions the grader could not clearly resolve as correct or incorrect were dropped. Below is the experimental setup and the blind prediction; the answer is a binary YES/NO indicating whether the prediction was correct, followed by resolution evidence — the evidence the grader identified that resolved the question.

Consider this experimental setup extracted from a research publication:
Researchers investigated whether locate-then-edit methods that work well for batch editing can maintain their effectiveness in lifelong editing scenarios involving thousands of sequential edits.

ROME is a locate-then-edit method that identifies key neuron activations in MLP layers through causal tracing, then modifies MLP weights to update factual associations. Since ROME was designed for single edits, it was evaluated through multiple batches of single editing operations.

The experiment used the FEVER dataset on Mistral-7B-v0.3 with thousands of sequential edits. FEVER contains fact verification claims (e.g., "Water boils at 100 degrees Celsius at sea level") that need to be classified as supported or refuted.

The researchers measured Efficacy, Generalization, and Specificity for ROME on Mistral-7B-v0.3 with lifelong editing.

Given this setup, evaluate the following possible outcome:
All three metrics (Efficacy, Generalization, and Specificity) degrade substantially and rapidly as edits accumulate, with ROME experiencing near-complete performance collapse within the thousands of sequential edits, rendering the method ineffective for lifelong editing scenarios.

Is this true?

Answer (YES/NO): YES